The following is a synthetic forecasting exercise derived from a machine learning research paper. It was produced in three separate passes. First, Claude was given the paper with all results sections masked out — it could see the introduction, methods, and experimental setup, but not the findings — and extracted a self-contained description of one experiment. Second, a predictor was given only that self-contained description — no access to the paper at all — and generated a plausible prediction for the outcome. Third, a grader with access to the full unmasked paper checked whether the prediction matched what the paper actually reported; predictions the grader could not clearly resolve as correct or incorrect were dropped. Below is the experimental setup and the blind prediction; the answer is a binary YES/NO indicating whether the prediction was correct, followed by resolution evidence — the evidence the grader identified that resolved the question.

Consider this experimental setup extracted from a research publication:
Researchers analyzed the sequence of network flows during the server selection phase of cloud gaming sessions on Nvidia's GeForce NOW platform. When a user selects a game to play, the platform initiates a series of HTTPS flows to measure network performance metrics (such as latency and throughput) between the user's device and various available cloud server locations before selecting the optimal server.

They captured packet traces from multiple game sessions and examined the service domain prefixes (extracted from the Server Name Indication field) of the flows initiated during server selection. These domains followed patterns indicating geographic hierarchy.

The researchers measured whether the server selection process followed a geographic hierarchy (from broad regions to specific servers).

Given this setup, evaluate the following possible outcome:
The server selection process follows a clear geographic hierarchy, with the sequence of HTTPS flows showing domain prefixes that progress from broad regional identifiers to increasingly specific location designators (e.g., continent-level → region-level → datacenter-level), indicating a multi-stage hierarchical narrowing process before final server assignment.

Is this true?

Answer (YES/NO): YES